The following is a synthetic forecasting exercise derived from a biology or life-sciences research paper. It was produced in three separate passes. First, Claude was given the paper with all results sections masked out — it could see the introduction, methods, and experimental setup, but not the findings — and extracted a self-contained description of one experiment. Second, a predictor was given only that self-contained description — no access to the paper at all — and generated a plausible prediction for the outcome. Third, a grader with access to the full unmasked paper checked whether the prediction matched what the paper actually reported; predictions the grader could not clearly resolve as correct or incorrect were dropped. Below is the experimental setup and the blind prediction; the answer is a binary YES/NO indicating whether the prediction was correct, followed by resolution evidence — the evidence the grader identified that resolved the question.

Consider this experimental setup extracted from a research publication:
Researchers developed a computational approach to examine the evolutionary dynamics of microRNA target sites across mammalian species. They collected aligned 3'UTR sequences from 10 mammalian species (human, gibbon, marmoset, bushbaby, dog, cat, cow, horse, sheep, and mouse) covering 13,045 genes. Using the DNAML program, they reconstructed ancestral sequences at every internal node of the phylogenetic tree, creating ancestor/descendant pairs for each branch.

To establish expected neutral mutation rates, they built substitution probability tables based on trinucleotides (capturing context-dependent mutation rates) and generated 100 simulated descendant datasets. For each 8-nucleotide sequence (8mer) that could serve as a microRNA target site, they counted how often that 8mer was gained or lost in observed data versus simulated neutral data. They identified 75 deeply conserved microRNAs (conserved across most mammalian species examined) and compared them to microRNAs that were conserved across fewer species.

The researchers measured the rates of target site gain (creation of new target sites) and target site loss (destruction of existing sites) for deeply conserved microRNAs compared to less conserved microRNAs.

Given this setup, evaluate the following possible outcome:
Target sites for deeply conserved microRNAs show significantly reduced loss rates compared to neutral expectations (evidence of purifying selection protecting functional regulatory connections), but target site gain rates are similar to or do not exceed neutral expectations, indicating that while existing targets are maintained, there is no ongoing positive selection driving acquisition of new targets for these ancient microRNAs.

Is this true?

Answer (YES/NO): NO